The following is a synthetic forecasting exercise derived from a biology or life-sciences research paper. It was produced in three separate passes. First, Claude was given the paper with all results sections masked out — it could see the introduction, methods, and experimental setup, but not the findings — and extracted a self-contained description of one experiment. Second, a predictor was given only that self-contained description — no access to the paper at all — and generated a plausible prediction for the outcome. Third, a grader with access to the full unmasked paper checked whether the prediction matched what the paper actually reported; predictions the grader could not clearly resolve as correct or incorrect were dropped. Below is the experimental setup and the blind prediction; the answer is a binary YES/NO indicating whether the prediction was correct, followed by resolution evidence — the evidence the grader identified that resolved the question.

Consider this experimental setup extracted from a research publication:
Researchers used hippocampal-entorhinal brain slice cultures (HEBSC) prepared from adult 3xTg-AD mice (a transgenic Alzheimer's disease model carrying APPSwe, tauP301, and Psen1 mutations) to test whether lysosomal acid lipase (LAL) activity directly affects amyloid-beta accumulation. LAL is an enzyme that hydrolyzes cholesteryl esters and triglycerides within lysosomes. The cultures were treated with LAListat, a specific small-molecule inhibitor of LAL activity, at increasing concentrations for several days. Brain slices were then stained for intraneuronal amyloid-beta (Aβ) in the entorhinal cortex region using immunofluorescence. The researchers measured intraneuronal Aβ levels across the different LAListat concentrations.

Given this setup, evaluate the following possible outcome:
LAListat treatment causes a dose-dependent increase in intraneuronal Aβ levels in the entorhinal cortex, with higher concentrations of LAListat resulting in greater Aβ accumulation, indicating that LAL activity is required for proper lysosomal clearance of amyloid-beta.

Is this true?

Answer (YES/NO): YES